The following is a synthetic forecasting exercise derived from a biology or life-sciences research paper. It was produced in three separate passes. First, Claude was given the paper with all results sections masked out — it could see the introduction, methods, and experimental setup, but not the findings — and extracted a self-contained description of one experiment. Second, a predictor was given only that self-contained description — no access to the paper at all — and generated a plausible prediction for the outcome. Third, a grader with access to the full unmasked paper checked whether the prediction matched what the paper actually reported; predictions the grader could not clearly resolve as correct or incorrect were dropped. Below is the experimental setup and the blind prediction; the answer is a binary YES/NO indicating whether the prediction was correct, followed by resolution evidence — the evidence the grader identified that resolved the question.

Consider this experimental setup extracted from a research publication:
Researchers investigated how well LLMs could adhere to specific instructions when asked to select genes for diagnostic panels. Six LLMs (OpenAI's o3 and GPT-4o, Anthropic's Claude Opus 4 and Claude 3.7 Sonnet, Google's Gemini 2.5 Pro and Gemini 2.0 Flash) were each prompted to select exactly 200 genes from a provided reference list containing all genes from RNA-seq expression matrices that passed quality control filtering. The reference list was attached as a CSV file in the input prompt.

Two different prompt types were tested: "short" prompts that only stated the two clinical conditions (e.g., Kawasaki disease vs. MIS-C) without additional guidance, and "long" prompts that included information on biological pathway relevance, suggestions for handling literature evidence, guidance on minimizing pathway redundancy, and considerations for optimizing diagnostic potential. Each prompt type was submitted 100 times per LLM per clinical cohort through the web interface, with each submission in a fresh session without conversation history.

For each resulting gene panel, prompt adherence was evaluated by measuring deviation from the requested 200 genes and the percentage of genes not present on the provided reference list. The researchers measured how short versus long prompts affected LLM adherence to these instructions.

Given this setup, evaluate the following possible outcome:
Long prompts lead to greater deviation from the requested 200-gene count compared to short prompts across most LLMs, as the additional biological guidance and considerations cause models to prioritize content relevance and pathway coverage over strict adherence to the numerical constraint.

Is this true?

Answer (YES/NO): NO